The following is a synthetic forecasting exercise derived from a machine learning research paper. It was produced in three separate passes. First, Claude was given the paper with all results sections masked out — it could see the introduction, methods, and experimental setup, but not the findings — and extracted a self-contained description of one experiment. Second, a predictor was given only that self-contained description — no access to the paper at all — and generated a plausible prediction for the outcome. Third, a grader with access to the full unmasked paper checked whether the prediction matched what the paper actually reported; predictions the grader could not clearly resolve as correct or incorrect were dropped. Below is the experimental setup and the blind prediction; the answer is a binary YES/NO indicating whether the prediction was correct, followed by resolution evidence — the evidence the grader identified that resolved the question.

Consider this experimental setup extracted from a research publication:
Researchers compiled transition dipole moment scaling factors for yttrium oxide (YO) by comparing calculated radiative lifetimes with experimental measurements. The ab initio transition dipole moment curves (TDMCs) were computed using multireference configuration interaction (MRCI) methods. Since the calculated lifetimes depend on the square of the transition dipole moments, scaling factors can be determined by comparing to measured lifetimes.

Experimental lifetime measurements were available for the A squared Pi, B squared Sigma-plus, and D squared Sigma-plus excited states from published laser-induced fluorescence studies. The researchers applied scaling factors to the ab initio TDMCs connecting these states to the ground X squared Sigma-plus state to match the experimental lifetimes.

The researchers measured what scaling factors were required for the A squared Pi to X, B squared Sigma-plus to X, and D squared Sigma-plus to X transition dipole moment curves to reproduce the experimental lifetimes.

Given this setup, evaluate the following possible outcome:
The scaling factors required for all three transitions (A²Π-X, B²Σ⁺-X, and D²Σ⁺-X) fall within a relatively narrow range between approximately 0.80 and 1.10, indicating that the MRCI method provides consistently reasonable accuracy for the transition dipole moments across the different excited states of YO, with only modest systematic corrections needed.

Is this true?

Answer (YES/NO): NO